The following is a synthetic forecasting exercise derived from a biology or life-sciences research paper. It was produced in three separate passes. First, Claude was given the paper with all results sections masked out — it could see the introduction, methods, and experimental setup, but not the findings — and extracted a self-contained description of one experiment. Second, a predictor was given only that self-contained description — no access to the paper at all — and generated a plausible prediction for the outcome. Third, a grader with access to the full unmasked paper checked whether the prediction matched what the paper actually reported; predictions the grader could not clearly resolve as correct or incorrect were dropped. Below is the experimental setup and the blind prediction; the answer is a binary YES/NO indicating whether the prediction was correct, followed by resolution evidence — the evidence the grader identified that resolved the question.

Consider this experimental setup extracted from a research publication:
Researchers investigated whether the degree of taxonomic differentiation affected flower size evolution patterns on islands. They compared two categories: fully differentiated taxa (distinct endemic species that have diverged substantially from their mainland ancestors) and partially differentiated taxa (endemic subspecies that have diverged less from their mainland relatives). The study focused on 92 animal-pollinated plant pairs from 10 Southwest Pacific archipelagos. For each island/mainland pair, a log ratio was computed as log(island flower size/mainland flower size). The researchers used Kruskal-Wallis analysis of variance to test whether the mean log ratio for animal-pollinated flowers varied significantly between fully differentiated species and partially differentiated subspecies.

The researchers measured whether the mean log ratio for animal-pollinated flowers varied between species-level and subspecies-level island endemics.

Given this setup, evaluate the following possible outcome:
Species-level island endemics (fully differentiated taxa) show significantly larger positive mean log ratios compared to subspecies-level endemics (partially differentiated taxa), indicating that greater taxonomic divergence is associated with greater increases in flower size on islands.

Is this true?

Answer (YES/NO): NO